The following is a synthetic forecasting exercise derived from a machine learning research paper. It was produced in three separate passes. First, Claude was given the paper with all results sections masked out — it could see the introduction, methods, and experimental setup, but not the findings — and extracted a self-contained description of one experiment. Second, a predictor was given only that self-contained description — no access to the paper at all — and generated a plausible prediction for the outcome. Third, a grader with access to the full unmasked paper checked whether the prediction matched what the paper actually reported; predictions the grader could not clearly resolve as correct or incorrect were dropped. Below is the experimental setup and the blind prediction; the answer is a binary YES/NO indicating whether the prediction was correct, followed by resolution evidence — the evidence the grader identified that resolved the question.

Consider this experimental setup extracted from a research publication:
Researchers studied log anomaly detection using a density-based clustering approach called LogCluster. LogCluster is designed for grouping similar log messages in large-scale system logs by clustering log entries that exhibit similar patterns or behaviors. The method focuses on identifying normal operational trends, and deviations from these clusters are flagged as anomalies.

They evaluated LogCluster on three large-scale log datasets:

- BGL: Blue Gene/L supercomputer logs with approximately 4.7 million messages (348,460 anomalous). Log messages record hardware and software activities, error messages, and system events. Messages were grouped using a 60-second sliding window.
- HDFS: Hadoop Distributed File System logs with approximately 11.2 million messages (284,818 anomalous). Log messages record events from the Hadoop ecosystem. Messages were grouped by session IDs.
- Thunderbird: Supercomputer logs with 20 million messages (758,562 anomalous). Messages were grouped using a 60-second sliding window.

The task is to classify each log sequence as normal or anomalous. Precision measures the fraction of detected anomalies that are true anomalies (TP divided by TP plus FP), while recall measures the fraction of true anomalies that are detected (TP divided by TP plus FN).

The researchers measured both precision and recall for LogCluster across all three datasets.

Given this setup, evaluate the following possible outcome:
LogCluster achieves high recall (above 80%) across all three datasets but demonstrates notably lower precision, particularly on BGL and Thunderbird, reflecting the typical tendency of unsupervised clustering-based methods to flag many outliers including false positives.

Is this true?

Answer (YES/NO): NO